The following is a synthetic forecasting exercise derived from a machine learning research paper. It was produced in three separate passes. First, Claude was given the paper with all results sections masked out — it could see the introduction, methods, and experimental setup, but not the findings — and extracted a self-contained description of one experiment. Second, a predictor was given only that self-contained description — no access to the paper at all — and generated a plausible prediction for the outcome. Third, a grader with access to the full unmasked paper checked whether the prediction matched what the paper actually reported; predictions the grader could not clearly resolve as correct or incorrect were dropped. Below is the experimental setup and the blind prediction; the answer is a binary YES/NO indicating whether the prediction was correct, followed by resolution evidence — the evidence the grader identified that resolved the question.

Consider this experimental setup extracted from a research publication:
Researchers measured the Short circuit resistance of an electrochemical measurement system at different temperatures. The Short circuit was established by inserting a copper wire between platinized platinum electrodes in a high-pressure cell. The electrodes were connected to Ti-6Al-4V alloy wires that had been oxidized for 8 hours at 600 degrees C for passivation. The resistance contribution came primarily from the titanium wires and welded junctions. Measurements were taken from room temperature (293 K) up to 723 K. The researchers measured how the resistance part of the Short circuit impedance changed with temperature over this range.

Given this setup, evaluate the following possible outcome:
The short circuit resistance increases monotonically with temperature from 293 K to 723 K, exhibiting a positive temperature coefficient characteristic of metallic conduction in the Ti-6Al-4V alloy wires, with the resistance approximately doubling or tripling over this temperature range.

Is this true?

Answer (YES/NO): NO